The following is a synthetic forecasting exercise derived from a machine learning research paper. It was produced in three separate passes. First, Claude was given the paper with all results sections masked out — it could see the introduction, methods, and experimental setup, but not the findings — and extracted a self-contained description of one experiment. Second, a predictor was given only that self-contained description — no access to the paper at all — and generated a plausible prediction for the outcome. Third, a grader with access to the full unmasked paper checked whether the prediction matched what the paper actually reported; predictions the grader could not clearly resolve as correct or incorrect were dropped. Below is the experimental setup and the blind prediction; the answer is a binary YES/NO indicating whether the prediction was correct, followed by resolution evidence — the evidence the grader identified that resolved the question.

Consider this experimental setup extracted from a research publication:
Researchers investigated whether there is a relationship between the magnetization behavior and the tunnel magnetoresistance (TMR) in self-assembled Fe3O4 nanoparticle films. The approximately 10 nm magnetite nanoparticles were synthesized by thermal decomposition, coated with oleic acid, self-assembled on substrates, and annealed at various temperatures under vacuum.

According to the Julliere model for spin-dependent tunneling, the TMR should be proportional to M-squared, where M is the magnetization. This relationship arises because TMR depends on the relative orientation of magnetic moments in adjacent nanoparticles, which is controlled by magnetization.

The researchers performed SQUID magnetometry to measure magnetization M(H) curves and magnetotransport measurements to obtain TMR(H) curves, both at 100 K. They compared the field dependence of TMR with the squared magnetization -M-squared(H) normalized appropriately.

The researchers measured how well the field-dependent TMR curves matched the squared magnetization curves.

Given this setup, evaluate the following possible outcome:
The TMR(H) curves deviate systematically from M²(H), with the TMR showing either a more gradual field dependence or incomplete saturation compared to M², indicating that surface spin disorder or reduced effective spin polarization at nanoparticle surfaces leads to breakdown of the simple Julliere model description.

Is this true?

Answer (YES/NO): YES